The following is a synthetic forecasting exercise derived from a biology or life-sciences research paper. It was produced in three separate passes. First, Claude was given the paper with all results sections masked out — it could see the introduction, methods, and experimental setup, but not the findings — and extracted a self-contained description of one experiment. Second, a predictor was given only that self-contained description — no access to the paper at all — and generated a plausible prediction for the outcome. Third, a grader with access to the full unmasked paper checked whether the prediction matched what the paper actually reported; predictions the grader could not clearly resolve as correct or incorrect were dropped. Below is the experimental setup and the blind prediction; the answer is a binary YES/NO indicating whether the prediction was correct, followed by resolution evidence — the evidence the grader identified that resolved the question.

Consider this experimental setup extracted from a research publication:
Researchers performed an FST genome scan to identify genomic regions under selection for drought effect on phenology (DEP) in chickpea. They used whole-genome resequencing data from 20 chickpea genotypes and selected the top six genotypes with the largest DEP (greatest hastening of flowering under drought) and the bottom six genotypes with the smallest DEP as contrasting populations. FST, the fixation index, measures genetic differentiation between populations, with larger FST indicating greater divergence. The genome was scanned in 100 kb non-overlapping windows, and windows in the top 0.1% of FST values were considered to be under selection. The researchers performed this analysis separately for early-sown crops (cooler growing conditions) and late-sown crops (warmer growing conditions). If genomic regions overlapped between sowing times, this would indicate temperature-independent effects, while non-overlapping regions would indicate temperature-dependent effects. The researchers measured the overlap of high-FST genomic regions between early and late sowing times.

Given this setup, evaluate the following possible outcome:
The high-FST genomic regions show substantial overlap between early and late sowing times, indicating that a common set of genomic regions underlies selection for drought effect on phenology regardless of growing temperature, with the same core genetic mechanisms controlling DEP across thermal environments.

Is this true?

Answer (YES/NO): NO